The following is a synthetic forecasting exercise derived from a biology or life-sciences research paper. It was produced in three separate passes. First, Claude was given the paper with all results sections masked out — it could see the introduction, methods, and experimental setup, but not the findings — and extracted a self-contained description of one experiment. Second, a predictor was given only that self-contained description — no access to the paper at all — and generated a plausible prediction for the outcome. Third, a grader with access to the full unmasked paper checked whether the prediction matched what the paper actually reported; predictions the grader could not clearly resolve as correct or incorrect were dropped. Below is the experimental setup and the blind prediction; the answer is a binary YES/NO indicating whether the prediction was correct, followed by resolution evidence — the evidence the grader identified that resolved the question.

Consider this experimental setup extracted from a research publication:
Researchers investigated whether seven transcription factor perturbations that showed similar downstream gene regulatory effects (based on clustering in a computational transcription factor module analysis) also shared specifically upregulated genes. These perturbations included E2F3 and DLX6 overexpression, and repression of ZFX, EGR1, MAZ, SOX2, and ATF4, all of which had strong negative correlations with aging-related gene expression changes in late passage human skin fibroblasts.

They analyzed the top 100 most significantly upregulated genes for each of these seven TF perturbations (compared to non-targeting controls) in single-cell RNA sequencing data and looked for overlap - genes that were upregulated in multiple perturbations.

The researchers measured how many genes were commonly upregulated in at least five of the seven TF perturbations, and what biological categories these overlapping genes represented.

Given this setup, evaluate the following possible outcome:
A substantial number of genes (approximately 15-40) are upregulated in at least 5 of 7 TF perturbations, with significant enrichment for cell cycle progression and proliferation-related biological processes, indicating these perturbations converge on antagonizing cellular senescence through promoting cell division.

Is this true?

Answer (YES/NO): YES